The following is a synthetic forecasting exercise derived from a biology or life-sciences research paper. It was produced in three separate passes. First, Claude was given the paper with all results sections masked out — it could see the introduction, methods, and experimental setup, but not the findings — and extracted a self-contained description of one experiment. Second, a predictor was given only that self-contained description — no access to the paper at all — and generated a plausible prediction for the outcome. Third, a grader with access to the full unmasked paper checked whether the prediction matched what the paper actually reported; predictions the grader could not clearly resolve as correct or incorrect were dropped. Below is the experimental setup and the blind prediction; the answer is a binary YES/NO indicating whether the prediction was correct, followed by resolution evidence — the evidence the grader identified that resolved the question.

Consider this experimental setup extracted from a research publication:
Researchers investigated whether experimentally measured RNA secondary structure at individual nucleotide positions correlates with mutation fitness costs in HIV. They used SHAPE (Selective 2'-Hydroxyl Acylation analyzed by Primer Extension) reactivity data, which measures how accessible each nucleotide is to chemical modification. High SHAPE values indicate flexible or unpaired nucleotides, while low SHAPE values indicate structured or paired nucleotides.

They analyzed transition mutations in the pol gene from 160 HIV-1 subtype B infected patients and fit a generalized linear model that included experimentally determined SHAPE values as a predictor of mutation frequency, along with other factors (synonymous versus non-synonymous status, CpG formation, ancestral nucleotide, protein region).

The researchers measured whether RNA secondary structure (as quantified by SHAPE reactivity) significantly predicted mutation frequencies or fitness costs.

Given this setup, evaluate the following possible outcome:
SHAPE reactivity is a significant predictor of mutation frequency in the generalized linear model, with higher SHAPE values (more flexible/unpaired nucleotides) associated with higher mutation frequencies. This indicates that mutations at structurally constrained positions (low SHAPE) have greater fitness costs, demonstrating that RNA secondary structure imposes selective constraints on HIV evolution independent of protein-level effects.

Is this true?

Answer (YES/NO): YES